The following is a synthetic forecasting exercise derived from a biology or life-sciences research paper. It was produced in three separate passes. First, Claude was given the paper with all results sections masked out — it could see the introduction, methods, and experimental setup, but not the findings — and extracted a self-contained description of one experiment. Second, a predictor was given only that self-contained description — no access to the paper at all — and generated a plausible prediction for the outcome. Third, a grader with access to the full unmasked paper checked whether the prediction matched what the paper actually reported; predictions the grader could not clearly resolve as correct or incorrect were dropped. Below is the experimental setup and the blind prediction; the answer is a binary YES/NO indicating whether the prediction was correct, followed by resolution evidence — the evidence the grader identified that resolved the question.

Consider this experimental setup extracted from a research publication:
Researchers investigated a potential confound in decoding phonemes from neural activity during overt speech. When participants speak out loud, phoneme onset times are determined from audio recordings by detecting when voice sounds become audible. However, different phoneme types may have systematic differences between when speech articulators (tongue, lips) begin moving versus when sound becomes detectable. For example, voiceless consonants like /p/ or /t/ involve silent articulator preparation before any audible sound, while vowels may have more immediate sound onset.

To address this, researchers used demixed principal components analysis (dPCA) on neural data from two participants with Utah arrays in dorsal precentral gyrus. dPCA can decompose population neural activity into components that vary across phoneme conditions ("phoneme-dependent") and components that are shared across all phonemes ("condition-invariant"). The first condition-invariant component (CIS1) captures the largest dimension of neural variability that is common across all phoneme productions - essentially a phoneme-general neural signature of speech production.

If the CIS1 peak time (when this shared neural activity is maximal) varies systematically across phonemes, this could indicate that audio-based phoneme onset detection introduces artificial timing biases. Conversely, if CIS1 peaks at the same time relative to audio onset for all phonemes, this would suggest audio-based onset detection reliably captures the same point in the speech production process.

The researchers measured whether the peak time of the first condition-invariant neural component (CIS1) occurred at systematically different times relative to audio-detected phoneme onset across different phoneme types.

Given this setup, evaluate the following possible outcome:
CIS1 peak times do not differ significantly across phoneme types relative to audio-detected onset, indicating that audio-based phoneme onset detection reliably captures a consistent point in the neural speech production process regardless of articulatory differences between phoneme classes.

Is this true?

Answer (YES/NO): NO